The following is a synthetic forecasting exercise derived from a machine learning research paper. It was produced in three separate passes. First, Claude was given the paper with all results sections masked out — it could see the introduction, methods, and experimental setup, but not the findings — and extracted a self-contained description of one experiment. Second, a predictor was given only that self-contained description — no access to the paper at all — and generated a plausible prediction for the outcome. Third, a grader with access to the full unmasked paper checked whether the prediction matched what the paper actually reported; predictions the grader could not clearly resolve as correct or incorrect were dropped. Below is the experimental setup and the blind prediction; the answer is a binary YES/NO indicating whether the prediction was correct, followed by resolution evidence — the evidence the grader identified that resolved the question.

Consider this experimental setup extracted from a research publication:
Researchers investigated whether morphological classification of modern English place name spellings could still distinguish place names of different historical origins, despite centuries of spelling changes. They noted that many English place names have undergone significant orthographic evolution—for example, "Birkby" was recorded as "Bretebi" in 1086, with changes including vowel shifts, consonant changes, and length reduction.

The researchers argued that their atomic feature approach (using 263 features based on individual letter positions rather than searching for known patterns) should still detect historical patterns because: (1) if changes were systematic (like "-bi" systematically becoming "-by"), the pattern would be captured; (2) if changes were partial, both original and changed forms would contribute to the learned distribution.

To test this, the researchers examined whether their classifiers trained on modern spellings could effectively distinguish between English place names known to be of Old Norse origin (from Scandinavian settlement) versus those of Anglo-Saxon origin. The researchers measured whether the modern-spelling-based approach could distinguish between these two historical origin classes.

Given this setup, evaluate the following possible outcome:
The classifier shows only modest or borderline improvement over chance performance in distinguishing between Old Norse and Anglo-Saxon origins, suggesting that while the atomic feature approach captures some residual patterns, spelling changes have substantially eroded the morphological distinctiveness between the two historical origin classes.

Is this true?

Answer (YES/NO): NO